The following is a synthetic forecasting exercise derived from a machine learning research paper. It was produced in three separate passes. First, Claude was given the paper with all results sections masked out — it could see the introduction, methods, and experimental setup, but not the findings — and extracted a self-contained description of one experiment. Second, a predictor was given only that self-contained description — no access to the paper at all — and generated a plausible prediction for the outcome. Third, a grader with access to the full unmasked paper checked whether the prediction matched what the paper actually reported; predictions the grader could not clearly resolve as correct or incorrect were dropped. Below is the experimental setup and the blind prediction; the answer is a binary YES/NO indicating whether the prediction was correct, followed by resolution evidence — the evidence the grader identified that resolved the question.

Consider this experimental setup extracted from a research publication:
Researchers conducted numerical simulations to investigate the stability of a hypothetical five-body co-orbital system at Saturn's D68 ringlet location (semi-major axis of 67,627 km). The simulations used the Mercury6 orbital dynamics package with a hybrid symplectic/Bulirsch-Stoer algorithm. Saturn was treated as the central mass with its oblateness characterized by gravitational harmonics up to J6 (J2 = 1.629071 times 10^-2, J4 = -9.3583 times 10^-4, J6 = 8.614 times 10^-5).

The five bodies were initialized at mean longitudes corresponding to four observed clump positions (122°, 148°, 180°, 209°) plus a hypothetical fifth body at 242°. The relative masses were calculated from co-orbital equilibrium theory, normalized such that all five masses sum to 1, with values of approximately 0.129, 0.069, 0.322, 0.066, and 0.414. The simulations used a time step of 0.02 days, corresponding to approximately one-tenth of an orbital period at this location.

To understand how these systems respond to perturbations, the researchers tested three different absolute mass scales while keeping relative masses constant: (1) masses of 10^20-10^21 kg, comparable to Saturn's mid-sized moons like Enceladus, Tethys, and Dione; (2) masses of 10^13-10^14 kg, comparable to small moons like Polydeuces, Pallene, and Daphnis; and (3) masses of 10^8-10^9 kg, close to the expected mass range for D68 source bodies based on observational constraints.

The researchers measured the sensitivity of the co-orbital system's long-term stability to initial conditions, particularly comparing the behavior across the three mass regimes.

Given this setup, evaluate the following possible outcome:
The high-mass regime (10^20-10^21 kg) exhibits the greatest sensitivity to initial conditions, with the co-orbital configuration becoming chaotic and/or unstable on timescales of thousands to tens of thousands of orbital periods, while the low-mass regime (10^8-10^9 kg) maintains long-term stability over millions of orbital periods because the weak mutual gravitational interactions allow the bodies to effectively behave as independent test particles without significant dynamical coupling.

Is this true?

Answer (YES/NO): NO